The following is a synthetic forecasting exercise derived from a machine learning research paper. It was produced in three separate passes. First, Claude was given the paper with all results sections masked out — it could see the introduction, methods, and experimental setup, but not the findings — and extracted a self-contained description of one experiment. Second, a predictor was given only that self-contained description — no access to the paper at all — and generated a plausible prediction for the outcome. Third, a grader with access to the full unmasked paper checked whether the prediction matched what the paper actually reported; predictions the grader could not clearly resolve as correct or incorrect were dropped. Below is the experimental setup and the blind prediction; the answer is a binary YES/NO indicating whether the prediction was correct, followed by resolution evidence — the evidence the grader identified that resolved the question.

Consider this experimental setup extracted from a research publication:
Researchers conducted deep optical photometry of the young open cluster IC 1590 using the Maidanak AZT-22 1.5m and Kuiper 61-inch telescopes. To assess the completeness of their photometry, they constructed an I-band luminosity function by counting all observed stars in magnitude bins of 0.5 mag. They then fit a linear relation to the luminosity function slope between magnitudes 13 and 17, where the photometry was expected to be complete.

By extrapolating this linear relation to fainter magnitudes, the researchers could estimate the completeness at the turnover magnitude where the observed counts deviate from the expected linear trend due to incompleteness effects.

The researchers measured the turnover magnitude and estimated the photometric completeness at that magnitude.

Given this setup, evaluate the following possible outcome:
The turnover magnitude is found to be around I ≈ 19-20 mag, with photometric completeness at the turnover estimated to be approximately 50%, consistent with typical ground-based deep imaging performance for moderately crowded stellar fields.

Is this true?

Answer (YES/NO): NO